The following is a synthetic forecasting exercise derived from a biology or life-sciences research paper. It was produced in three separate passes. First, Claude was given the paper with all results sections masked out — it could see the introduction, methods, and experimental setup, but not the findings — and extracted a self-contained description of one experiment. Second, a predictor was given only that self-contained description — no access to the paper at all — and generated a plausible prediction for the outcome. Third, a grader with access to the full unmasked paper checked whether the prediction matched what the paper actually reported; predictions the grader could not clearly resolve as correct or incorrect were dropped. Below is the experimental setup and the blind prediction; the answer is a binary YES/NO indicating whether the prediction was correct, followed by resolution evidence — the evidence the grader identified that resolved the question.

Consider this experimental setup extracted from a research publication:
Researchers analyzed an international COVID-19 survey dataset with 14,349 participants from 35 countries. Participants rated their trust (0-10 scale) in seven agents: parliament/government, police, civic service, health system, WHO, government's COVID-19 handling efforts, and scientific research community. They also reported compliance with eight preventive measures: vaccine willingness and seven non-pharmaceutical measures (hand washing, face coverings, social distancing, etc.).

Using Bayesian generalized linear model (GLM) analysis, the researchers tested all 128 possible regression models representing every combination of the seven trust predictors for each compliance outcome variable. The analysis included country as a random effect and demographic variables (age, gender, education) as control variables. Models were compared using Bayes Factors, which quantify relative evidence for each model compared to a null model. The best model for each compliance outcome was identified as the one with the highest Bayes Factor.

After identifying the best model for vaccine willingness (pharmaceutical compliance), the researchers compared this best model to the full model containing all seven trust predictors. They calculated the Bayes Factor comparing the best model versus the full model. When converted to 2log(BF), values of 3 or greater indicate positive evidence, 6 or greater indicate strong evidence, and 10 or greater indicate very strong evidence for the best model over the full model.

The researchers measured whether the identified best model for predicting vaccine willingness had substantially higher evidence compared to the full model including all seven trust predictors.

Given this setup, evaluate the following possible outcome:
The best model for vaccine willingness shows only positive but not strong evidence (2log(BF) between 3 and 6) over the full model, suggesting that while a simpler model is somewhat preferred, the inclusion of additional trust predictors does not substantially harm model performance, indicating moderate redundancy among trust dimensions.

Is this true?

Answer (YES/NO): NO